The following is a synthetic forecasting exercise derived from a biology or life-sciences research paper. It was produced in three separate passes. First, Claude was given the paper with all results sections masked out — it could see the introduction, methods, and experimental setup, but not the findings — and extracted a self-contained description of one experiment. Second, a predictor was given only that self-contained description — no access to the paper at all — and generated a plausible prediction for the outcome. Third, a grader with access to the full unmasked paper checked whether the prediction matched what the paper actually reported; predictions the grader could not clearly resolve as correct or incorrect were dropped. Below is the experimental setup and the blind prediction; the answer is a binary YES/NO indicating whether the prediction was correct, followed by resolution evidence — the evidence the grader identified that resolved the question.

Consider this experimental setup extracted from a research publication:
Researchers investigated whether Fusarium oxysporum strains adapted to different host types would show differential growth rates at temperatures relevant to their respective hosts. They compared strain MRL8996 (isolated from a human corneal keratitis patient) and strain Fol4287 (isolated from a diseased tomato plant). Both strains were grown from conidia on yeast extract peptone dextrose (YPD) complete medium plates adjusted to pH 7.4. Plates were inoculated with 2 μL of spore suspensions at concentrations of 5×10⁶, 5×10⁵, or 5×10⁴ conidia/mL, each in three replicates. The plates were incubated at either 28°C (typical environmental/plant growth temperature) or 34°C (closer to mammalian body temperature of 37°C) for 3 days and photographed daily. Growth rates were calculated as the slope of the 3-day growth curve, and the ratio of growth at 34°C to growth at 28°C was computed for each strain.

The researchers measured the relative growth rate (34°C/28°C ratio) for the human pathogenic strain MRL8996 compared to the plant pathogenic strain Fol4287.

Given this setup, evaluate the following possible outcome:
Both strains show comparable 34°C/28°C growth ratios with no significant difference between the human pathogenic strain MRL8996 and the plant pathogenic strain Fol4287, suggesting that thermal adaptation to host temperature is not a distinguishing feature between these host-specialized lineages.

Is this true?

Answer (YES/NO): NO